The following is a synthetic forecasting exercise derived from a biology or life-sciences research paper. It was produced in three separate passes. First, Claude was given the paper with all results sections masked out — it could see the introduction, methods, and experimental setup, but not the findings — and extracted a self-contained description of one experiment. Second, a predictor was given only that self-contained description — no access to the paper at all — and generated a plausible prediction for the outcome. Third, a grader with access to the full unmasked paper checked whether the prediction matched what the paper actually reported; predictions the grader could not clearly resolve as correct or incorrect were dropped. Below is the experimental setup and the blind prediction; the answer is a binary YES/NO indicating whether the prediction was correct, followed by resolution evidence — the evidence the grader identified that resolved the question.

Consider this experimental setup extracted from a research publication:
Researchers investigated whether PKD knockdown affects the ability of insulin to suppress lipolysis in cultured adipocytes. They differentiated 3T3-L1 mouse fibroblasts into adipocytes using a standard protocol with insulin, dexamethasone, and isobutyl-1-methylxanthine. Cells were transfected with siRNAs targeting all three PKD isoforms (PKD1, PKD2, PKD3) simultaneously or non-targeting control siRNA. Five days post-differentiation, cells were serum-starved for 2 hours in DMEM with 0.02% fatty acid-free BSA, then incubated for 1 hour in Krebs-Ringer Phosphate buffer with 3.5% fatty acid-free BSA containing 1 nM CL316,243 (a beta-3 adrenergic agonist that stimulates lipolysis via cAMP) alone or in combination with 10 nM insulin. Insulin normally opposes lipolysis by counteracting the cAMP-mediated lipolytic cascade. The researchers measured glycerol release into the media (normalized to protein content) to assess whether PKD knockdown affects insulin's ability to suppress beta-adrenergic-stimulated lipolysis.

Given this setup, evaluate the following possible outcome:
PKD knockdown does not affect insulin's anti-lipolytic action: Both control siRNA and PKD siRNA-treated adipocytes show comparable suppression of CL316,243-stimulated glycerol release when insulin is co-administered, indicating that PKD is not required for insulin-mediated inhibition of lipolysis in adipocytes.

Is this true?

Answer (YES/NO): YES